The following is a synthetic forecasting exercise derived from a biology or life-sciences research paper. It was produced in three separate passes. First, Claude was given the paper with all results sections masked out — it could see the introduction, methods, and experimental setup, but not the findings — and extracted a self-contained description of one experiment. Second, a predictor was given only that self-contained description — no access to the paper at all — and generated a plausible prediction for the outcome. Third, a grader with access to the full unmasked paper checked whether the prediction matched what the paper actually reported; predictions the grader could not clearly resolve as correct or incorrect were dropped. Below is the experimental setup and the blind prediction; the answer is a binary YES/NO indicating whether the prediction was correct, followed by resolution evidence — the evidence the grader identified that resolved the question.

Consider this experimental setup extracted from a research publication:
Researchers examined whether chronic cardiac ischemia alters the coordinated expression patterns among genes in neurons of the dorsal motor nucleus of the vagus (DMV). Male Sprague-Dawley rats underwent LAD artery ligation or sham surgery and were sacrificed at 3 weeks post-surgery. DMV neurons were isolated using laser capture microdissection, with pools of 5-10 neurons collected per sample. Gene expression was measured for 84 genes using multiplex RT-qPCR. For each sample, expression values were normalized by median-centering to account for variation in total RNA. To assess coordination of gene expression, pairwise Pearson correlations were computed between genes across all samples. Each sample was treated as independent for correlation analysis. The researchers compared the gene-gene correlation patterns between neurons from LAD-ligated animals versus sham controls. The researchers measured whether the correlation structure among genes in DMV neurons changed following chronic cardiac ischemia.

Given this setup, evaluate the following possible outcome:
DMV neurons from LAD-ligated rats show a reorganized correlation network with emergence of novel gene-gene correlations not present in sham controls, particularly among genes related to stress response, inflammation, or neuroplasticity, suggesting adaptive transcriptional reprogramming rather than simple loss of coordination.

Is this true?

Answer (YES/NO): YES